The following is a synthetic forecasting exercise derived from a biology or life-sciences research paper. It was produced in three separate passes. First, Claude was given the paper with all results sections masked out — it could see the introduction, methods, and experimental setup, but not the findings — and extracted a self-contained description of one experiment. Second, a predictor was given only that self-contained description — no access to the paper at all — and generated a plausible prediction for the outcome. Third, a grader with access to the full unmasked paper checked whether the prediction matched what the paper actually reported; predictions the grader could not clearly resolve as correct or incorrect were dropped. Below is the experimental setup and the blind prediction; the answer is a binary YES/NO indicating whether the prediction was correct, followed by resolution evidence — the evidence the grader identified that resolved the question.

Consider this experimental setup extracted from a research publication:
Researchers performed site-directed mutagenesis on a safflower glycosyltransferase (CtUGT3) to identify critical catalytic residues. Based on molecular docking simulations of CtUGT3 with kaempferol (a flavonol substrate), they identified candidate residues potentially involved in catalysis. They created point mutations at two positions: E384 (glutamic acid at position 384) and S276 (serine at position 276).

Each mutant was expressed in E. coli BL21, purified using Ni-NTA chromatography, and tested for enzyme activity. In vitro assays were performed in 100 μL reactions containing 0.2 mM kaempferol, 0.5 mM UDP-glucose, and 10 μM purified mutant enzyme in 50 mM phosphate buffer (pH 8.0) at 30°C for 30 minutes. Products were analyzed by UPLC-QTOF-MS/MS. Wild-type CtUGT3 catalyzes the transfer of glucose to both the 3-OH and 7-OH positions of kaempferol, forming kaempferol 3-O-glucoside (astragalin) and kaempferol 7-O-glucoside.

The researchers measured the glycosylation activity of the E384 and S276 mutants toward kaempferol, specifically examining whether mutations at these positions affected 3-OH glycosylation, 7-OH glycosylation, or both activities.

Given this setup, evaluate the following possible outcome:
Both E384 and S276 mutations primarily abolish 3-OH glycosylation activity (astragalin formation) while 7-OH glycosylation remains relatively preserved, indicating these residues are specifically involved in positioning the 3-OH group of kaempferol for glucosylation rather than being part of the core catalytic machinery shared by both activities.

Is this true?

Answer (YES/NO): NO